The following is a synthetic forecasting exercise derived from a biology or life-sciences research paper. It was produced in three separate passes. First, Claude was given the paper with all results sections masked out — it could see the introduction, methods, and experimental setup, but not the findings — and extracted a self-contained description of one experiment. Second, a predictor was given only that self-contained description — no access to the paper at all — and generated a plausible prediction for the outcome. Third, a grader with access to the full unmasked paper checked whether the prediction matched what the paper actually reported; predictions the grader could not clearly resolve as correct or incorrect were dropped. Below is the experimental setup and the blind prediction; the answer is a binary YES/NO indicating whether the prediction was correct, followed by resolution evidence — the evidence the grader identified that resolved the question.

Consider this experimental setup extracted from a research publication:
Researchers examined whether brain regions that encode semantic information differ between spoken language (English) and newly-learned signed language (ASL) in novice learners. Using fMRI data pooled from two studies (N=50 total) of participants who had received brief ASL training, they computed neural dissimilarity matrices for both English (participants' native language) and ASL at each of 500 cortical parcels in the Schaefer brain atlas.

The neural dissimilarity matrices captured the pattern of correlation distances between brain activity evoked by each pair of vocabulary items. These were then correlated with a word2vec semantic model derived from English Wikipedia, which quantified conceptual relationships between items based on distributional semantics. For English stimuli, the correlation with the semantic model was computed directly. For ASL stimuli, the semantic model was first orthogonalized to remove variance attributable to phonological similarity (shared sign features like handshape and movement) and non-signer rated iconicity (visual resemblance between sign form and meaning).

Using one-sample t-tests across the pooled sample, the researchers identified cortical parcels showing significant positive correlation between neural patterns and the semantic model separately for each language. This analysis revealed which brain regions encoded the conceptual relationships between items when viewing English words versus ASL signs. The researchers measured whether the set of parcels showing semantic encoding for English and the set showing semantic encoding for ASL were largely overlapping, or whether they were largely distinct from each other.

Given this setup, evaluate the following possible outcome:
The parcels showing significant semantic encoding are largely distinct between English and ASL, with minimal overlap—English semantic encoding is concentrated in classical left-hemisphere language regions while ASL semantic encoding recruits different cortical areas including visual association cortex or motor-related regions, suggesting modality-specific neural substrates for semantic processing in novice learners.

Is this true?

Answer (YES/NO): NO